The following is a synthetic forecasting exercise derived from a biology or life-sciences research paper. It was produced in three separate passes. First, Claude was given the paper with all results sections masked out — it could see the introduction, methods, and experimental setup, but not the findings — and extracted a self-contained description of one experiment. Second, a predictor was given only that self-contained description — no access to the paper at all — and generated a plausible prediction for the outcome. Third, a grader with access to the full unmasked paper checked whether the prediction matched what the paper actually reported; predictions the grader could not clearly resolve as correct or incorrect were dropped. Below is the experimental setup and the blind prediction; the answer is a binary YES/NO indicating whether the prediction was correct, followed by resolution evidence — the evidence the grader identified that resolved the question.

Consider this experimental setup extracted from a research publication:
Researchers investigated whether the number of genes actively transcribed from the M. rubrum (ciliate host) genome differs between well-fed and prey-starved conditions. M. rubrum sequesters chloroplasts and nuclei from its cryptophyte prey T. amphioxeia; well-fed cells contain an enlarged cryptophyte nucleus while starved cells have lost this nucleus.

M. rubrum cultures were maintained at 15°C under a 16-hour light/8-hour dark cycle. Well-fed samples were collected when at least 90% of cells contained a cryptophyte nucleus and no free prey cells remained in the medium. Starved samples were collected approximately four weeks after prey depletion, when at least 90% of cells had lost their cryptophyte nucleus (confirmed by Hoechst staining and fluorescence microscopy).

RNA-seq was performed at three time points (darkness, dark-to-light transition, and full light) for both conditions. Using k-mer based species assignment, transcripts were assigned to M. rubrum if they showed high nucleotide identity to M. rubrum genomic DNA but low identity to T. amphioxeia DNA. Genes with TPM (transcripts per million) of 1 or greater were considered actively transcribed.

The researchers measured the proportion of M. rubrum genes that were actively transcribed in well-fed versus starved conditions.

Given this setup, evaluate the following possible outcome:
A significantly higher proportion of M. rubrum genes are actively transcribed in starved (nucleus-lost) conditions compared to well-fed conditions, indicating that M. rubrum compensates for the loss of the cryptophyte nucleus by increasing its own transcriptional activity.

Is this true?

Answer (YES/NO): NO